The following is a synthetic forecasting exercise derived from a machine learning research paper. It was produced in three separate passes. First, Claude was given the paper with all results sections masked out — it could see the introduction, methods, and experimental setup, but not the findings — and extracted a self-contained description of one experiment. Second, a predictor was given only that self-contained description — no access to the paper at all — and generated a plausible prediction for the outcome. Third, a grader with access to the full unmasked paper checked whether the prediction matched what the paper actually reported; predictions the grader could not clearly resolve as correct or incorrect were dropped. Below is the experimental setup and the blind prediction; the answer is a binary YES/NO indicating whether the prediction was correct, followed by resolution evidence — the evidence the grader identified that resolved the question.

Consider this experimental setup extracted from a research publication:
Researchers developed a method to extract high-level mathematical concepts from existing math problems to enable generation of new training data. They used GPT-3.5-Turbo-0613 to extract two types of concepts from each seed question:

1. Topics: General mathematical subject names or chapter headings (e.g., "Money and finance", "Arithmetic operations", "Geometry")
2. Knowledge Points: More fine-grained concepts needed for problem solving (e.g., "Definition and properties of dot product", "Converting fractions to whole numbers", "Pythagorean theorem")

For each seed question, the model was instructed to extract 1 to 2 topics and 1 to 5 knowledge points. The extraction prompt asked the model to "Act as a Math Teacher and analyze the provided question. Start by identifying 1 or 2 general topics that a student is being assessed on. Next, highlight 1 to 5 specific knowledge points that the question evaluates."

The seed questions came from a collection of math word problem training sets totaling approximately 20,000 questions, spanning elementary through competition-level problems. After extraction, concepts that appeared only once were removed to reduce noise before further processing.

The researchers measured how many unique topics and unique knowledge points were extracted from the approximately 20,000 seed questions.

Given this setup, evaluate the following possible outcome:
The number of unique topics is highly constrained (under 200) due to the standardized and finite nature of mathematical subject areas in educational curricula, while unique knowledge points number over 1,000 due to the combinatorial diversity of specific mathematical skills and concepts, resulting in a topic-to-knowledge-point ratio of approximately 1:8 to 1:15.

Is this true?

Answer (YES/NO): NO